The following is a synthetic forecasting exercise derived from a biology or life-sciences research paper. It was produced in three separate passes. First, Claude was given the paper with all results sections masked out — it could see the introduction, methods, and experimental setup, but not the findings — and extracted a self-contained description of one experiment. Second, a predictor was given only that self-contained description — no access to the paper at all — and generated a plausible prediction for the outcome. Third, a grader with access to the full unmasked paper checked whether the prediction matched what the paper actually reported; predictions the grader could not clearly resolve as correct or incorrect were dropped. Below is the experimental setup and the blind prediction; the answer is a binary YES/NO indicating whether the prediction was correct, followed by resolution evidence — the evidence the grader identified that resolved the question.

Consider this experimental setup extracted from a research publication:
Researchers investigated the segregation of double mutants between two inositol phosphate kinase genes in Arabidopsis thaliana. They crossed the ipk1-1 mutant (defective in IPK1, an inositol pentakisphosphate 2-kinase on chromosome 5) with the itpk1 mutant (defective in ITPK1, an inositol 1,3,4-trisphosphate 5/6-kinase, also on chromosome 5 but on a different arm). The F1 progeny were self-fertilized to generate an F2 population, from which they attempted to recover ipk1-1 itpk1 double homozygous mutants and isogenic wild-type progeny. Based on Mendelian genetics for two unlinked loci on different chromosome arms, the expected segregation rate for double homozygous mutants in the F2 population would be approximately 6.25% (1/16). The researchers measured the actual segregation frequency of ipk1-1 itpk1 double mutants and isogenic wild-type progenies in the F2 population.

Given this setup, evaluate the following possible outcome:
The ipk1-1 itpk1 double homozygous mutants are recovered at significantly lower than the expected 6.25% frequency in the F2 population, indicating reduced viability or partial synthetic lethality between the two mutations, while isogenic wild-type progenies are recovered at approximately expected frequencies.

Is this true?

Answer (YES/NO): NO